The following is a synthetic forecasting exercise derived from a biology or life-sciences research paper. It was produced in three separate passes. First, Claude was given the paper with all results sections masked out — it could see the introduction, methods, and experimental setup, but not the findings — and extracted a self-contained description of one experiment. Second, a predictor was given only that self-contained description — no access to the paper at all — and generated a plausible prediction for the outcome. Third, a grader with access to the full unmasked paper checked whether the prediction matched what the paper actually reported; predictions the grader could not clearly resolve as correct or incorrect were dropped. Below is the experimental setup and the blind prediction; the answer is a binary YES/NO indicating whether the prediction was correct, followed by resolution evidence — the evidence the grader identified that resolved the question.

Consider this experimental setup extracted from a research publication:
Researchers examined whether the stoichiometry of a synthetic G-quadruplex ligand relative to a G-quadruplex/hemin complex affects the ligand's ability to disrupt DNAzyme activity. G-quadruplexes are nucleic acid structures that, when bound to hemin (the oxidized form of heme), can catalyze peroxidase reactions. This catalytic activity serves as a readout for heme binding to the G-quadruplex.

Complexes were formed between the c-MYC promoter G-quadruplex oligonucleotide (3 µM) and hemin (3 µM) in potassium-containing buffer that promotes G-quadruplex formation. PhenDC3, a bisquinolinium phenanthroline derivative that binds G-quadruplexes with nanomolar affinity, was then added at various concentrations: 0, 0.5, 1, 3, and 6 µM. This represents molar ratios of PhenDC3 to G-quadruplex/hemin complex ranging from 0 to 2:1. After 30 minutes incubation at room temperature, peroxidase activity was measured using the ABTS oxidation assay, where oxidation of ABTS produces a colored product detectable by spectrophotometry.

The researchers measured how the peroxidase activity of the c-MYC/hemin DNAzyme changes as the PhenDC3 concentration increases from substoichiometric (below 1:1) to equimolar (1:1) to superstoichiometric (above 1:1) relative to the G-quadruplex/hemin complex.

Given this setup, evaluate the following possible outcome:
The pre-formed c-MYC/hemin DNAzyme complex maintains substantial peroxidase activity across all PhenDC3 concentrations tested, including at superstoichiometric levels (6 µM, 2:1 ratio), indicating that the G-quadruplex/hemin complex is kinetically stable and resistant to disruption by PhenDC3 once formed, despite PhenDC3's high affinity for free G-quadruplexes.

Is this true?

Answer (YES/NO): NO